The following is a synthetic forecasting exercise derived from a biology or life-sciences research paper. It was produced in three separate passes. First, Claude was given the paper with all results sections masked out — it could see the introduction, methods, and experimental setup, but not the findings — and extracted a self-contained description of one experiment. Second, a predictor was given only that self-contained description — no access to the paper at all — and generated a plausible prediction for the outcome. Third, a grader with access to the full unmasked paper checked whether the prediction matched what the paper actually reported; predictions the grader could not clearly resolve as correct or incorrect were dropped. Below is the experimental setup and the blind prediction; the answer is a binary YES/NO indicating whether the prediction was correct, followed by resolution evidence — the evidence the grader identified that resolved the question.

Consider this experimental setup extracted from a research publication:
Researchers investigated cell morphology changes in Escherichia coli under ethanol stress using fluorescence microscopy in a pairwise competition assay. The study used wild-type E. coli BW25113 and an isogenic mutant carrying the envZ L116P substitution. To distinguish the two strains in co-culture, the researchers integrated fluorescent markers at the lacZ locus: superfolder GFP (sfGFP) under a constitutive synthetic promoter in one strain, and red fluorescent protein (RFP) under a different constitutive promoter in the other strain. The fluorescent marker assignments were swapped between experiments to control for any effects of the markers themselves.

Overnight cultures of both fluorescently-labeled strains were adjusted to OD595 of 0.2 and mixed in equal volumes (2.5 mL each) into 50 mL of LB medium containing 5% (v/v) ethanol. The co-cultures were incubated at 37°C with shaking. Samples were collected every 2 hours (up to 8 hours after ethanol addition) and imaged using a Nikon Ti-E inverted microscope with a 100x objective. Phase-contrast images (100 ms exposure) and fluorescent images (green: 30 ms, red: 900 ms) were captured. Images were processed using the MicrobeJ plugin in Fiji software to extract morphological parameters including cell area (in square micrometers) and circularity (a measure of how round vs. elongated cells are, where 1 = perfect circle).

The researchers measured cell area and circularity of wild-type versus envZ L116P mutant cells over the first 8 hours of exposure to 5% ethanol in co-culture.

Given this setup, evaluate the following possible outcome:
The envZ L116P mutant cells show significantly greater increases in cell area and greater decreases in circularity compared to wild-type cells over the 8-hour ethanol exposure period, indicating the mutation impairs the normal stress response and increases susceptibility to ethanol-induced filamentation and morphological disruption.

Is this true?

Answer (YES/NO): NO